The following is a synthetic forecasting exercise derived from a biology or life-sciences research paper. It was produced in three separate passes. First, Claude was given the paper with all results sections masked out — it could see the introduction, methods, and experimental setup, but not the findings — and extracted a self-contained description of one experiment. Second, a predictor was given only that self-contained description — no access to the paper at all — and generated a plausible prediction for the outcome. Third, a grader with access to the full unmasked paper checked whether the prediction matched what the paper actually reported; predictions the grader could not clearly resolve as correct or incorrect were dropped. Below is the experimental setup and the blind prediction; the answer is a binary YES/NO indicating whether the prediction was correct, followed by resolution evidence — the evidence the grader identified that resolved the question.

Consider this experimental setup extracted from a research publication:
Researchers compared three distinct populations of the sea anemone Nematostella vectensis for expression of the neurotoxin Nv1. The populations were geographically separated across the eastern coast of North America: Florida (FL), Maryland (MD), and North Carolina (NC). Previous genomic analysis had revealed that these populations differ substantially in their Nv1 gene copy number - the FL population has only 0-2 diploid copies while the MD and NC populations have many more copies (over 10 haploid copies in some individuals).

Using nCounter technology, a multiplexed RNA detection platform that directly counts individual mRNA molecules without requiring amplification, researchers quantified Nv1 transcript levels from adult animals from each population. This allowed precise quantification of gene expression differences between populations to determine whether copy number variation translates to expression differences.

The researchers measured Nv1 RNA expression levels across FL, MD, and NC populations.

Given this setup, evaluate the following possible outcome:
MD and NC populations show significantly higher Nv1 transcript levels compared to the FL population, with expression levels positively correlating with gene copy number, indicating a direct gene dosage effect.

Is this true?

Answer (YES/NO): YES